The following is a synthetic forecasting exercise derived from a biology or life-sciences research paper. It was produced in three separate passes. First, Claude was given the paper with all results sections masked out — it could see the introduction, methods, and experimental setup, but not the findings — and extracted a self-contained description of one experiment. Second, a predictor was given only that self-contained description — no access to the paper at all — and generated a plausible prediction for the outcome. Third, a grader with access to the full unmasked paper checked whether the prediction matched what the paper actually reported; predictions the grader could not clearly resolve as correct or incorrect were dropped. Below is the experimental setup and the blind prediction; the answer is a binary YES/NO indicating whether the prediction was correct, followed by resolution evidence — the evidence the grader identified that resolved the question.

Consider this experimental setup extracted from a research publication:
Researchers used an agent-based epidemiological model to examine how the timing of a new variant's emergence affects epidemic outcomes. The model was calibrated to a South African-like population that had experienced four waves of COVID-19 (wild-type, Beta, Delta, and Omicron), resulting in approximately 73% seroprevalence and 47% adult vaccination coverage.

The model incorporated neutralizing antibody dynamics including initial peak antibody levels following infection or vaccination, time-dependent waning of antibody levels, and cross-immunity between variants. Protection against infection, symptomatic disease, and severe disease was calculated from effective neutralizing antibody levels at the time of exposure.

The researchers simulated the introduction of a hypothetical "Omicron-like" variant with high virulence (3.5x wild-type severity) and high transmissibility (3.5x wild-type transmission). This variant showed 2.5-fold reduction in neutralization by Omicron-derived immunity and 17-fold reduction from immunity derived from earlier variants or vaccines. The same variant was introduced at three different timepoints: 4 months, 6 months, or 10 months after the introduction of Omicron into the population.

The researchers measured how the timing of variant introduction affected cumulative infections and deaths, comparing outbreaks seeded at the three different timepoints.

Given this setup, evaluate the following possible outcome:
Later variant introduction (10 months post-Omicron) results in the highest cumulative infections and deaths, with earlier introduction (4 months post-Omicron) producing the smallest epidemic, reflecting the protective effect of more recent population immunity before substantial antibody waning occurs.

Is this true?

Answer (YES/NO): NO